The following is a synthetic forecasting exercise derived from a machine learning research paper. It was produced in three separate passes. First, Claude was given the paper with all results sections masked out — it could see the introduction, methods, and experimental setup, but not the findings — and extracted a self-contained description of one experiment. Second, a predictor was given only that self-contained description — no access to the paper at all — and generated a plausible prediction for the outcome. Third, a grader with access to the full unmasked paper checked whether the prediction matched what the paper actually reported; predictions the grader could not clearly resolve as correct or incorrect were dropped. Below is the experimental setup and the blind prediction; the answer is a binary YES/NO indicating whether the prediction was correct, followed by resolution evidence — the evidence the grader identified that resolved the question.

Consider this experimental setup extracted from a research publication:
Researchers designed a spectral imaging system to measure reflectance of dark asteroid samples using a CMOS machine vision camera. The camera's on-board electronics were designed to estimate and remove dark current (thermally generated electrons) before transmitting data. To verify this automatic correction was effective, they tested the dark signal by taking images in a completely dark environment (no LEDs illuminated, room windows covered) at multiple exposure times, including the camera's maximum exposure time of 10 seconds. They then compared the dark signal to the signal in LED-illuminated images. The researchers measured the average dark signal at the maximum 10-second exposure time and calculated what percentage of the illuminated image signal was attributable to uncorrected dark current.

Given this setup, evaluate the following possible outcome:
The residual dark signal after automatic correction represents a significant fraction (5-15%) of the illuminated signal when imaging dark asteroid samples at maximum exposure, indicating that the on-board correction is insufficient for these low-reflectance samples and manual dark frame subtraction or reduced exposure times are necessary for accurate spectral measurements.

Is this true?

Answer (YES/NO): NO